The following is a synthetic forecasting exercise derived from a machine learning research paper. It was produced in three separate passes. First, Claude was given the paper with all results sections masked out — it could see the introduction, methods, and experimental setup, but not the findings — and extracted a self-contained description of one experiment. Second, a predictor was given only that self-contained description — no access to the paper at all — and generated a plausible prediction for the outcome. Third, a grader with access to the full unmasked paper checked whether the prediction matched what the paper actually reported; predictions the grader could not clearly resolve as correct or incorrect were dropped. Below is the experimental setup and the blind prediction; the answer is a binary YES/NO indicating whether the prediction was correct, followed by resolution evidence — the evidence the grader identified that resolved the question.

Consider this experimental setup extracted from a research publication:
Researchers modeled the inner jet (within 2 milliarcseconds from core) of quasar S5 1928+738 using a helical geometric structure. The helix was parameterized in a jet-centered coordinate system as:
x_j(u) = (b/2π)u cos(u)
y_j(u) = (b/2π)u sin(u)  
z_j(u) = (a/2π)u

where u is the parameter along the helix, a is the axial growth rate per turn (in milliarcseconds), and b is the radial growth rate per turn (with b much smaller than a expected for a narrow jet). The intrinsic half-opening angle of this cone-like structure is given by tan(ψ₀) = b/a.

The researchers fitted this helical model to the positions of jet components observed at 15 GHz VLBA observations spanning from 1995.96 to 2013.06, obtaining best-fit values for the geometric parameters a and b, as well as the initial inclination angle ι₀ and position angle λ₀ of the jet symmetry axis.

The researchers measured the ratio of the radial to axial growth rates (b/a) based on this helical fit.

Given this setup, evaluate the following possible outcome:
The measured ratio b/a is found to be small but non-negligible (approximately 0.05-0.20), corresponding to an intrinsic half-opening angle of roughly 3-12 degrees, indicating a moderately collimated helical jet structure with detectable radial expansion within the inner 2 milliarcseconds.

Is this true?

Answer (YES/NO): NO